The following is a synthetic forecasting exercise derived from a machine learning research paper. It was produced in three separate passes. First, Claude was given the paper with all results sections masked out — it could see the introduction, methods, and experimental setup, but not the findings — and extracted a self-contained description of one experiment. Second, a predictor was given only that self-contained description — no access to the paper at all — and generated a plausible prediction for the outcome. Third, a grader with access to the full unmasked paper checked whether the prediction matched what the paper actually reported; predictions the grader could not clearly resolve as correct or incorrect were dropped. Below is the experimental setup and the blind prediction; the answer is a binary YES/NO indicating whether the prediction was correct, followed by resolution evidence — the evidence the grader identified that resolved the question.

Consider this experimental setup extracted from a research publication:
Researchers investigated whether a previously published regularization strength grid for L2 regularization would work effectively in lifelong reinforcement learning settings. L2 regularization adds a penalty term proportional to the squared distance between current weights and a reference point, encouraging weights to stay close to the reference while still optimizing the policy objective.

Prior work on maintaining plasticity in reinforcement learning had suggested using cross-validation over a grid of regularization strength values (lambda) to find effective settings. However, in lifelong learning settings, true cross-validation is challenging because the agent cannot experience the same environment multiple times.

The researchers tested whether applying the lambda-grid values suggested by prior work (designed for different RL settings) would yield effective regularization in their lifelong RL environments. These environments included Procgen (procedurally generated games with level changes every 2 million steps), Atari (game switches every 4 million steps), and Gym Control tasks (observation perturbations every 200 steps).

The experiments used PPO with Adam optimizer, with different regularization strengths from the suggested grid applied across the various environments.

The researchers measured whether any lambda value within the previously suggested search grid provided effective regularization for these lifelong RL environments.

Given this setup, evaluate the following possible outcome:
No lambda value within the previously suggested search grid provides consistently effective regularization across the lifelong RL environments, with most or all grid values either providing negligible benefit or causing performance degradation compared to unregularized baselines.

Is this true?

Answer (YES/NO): YES